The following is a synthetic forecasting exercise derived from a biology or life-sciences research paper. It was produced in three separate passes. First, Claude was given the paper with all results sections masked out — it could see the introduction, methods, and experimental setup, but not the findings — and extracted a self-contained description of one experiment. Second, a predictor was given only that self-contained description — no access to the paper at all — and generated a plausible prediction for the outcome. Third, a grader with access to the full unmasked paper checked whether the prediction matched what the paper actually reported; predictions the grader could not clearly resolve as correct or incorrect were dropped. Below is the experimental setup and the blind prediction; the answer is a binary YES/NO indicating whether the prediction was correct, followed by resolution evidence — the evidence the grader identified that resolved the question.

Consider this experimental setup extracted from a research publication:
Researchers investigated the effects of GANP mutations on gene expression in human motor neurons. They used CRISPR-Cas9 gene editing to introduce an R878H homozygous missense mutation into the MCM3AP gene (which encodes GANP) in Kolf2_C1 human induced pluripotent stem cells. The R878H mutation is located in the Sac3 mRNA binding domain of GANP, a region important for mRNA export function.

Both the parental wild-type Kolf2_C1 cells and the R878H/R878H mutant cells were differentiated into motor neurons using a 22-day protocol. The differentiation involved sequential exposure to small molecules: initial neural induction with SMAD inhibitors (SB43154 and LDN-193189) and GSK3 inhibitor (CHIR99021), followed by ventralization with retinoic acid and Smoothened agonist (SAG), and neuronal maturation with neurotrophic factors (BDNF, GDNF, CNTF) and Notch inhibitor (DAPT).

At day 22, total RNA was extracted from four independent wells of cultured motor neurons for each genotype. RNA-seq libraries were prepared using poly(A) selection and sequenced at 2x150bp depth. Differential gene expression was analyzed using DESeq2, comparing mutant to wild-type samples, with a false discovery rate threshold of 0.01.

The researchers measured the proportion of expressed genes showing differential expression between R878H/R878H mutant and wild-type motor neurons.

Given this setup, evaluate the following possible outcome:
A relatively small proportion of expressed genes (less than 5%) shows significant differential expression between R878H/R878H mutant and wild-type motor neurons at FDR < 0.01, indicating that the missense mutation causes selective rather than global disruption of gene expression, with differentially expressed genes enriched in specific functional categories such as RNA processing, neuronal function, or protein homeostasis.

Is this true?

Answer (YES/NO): NO